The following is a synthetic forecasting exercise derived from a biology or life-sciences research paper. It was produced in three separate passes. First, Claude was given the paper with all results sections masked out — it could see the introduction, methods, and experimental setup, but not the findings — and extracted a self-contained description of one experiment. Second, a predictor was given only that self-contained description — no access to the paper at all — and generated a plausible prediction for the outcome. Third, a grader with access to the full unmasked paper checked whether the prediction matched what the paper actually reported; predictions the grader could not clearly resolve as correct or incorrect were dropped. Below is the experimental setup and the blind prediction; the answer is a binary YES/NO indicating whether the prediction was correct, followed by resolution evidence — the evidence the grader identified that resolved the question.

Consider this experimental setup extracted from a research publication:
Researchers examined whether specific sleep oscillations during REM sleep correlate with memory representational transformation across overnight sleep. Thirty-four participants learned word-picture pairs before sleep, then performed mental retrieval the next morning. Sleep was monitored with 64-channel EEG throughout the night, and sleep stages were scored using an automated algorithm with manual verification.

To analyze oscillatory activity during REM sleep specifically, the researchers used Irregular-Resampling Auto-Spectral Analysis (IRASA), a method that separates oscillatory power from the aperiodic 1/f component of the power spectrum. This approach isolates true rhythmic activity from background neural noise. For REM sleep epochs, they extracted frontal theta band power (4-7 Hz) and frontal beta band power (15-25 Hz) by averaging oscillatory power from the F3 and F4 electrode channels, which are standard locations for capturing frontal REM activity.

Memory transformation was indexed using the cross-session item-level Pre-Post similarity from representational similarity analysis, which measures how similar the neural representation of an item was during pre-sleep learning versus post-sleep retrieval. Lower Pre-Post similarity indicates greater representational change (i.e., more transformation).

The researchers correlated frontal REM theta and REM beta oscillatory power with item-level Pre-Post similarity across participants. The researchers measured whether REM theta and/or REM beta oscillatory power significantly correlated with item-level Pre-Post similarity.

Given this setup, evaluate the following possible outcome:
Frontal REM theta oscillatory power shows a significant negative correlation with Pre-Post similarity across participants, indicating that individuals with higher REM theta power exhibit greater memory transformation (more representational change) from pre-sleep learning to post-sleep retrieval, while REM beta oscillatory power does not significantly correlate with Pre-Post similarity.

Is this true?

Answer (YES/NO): NO